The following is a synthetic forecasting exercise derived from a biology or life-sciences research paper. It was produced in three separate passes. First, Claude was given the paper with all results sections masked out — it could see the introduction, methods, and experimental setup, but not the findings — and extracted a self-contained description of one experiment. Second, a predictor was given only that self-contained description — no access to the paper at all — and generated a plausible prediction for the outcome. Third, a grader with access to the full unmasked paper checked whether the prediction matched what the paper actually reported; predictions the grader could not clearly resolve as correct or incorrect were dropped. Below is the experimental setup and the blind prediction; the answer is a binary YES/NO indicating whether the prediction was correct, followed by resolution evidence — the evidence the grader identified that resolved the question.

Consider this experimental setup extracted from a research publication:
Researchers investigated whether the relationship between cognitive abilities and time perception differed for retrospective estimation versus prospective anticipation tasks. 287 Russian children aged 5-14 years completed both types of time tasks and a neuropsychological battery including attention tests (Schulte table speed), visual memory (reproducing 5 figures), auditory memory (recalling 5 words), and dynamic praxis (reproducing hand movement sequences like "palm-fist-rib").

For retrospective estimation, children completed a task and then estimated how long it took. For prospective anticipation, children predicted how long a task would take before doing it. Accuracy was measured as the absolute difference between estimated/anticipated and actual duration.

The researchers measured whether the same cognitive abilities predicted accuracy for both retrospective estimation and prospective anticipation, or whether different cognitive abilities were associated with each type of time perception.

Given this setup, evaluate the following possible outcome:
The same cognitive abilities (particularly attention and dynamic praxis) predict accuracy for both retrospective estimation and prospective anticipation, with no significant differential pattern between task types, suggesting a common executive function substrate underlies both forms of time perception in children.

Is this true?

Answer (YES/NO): NO